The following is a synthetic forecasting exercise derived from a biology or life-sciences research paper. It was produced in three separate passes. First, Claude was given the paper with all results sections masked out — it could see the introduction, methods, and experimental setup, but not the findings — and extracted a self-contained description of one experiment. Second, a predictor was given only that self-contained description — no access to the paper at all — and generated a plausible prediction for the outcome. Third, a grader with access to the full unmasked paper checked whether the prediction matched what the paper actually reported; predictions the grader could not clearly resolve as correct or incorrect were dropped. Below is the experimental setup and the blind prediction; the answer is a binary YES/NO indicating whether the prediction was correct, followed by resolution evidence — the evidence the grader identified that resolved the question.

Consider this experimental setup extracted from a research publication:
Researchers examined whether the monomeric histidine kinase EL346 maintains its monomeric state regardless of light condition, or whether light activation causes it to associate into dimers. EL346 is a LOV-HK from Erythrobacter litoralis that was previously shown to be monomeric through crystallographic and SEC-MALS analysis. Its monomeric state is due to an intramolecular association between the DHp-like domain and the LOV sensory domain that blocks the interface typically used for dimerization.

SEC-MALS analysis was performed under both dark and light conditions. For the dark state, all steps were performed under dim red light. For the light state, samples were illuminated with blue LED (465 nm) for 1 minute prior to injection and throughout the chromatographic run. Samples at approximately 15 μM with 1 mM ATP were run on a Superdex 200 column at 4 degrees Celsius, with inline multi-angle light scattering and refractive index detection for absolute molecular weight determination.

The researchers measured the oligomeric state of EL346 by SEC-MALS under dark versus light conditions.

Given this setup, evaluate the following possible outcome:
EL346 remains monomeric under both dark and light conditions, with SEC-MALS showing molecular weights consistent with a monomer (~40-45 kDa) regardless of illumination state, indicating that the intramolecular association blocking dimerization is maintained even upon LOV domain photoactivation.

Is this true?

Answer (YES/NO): YES